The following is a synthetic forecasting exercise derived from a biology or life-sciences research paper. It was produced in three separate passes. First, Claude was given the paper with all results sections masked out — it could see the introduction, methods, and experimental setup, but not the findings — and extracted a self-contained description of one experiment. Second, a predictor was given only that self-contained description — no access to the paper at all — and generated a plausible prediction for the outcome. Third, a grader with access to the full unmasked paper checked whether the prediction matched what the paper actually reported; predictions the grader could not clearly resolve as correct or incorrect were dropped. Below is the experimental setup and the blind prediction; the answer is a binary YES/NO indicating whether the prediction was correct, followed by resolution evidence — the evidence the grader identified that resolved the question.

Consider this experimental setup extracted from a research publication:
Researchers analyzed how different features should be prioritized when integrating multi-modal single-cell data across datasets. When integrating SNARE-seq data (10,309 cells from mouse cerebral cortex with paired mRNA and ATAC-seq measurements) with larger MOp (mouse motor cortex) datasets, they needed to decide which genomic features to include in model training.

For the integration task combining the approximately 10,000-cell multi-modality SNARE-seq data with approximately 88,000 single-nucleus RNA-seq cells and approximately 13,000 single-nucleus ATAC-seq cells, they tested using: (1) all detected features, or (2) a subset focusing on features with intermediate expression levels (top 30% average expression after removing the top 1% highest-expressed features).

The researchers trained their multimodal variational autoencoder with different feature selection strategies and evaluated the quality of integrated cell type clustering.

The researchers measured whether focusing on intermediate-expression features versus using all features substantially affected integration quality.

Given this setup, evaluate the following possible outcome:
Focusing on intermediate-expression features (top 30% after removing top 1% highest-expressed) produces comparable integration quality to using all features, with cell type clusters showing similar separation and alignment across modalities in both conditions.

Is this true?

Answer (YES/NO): YES